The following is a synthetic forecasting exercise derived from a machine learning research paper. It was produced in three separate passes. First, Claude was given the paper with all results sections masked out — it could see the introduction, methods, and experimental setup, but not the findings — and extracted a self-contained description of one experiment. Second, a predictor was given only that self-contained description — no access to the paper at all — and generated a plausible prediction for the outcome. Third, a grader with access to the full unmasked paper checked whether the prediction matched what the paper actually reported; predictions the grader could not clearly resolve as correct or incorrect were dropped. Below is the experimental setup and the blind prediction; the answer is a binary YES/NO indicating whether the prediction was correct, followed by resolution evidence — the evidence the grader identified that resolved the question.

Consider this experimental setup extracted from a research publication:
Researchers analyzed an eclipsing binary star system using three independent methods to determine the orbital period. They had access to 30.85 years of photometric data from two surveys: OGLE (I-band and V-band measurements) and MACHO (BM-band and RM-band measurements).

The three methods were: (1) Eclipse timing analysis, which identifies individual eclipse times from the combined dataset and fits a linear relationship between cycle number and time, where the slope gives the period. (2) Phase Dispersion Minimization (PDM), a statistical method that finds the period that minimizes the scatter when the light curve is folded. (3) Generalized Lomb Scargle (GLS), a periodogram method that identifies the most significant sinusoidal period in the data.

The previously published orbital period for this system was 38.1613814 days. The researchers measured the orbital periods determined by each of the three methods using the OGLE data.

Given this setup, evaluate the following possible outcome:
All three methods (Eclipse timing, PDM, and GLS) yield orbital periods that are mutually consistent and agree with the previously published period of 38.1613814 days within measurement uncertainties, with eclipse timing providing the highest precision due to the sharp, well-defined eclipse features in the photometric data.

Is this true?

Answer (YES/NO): NO